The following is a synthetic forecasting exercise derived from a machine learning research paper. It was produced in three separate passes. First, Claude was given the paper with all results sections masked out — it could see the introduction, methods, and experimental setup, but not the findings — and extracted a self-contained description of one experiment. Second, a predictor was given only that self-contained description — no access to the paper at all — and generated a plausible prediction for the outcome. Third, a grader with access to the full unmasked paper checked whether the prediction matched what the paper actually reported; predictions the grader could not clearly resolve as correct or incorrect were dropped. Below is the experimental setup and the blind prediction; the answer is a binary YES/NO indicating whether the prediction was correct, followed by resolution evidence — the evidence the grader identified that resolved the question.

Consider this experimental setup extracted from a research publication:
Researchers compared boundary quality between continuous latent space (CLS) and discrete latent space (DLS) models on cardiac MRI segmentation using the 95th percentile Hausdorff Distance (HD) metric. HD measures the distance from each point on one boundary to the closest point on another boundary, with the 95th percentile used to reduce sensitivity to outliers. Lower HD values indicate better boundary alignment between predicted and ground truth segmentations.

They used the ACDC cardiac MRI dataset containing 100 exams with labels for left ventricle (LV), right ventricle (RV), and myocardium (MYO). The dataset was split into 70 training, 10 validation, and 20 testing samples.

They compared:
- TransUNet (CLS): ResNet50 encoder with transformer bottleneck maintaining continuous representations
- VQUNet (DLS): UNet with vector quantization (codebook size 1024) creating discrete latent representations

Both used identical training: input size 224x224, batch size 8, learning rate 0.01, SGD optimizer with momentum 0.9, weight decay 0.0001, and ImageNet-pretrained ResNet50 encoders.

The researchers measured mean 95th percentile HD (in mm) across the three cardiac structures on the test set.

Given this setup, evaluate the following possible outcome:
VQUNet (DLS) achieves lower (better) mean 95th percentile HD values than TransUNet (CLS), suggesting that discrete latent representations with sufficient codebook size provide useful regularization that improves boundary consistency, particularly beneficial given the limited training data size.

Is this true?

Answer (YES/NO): NO